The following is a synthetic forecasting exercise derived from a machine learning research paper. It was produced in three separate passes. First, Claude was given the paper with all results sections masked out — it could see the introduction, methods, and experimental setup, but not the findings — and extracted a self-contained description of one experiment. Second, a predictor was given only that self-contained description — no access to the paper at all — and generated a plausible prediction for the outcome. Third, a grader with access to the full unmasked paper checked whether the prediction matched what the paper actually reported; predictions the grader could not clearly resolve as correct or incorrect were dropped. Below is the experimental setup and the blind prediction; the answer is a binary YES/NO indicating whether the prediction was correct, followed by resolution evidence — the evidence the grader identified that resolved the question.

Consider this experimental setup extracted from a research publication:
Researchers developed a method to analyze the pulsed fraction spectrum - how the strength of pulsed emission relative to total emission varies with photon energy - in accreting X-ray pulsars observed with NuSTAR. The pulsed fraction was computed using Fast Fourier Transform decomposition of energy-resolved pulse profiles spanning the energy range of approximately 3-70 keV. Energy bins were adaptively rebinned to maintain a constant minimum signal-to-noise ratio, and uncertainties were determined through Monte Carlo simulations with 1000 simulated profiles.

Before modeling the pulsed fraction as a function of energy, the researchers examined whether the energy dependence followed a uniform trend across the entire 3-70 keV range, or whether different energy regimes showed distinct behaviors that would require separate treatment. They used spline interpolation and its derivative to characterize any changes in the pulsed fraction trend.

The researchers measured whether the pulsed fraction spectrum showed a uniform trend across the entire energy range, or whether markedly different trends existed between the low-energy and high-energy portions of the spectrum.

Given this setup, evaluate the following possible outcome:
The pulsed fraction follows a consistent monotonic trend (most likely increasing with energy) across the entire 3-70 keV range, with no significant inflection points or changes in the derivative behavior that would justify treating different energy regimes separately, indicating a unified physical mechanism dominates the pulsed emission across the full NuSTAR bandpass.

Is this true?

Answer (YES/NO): NO